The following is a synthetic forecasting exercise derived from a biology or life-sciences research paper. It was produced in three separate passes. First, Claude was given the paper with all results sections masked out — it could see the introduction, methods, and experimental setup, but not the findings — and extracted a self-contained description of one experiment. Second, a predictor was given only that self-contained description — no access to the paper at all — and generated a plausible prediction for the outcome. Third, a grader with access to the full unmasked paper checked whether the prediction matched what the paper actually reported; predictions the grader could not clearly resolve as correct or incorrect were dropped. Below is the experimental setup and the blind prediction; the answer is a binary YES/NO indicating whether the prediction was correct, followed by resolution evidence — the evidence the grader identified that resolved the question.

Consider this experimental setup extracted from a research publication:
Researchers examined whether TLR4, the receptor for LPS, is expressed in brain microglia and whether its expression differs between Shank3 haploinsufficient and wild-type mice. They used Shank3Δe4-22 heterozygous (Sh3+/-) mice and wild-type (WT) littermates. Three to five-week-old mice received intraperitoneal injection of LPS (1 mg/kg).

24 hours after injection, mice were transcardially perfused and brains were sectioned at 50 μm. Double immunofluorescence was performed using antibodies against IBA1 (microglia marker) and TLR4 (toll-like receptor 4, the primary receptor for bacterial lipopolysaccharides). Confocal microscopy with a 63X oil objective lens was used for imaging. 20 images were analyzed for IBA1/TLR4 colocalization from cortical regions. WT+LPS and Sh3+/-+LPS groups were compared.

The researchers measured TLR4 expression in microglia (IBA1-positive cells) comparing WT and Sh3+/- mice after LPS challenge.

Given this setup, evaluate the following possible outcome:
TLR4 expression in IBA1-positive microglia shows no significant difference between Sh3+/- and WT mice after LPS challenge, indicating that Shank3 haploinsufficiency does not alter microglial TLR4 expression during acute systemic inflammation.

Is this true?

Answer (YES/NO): NO